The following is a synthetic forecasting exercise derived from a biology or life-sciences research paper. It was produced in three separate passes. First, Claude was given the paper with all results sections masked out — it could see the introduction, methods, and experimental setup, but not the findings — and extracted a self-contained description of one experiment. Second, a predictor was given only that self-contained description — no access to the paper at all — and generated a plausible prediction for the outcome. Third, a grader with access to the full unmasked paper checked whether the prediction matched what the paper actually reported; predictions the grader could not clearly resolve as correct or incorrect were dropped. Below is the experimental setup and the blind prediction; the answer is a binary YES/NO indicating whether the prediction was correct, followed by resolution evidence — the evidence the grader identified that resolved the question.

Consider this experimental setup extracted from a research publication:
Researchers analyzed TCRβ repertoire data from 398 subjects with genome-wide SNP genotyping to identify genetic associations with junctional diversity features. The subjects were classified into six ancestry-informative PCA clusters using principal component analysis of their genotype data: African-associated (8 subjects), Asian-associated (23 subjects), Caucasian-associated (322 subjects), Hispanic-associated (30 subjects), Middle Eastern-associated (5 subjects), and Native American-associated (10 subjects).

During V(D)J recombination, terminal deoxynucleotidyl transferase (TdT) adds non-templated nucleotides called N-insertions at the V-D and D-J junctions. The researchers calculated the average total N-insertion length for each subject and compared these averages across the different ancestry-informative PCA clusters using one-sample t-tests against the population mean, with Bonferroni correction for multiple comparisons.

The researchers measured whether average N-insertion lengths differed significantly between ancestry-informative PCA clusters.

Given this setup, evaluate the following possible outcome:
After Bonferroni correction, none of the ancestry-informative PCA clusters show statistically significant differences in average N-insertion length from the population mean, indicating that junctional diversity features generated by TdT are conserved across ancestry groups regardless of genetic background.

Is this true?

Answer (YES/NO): NO